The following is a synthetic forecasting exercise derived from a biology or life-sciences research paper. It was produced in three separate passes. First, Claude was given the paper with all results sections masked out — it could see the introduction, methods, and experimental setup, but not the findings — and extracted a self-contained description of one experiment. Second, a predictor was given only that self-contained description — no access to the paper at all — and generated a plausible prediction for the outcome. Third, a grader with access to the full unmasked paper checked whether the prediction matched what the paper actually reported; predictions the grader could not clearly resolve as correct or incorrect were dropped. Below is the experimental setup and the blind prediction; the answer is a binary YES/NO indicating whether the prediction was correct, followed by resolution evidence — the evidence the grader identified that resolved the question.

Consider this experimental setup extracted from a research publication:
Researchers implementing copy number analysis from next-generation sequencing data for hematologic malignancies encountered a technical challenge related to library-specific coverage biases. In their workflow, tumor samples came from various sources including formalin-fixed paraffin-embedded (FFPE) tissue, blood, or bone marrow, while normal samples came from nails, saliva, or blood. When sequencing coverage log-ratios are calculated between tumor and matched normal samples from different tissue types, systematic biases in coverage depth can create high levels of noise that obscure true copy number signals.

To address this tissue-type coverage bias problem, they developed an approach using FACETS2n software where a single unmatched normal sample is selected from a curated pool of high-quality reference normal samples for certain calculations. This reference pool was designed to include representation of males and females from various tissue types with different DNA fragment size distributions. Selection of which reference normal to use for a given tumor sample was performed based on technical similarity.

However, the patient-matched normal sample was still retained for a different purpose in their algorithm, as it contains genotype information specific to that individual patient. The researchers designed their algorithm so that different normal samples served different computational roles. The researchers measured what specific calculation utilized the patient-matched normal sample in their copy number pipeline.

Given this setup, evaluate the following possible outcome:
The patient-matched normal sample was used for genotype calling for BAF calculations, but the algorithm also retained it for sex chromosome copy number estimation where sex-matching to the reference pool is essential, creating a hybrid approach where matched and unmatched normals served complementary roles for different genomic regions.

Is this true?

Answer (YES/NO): NO